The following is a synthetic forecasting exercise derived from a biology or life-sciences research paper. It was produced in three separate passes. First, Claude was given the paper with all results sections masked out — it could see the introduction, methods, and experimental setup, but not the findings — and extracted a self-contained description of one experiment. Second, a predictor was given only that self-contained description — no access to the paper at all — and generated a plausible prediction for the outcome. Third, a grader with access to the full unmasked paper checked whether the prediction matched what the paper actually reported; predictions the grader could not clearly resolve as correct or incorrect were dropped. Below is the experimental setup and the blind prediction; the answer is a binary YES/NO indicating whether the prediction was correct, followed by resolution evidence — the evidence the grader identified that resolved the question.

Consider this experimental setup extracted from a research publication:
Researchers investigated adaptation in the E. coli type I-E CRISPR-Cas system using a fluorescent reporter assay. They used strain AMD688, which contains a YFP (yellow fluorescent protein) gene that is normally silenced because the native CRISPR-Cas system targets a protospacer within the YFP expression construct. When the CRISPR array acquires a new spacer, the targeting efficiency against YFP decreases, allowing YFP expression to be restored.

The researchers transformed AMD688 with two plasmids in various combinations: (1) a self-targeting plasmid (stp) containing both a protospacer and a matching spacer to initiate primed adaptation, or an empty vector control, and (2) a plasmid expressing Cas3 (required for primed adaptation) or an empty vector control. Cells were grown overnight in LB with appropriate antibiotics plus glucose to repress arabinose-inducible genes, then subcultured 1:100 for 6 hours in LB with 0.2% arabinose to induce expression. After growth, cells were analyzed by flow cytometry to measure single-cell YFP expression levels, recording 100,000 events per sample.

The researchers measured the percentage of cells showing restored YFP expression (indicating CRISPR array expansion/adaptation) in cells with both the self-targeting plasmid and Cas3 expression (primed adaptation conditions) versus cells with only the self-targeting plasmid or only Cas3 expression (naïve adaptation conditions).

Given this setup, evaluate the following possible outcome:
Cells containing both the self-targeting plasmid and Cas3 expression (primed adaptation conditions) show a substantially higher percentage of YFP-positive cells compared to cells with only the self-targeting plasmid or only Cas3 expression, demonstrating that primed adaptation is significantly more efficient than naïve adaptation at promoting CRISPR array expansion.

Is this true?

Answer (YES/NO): YES